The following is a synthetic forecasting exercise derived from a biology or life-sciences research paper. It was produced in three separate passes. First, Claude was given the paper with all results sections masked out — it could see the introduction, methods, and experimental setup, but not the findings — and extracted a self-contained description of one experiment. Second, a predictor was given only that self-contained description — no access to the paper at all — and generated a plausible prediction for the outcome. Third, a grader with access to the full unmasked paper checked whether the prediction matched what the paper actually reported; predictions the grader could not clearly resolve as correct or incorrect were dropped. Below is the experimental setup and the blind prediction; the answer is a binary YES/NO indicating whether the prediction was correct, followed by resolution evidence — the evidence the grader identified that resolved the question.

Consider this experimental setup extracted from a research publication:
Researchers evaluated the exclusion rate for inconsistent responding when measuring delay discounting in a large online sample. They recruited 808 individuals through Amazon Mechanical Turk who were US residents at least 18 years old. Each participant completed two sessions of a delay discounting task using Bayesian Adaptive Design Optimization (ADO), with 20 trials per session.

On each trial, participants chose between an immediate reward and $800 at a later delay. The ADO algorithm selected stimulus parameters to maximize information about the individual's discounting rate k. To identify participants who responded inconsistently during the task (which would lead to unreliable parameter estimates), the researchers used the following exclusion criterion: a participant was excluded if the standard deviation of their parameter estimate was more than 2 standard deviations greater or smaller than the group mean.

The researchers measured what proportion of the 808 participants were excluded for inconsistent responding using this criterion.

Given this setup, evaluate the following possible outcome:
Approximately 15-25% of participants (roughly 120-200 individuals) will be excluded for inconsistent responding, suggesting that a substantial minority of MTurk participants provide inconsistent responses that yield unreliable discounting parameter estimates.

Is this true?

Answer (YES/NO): NO